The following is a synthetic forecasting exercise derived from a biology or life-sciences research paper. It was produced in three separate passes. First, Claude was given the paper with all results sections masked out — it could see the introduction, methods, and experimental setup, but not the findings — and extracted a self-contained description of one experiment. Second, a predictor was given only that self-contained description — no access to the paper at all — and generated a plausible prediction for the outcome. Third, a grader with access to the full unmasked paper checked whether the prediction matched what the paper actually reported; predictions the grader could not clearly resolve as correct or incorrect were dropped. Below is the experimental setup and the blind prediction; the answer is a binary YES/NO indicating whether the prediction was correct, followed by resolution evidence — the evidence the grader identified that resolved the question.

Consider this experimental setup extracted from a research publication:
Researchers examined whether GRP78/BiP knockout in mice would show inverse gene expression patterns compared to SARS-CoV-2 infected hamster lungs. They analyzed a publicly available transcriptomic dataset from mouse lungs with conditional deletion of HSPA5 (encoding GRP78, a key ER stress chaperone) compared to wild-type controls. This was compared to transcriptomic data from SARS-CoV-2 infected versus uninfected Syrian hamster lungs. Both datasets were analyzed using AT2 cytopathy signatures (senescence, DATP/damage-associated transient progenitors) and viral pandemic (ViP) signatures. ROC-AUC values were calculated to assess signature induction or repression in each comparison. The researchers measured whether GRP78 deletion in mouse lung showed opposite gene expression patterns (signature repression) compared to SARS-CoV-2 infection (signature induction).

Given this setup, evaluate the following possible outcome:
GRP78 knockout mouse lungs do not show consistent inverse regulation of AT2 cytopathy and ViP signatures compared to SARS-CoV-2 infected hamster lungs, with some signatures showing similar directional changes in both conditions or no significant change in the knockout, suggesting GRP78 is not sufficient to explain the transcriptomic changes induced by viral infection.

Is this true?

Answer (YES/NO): NO